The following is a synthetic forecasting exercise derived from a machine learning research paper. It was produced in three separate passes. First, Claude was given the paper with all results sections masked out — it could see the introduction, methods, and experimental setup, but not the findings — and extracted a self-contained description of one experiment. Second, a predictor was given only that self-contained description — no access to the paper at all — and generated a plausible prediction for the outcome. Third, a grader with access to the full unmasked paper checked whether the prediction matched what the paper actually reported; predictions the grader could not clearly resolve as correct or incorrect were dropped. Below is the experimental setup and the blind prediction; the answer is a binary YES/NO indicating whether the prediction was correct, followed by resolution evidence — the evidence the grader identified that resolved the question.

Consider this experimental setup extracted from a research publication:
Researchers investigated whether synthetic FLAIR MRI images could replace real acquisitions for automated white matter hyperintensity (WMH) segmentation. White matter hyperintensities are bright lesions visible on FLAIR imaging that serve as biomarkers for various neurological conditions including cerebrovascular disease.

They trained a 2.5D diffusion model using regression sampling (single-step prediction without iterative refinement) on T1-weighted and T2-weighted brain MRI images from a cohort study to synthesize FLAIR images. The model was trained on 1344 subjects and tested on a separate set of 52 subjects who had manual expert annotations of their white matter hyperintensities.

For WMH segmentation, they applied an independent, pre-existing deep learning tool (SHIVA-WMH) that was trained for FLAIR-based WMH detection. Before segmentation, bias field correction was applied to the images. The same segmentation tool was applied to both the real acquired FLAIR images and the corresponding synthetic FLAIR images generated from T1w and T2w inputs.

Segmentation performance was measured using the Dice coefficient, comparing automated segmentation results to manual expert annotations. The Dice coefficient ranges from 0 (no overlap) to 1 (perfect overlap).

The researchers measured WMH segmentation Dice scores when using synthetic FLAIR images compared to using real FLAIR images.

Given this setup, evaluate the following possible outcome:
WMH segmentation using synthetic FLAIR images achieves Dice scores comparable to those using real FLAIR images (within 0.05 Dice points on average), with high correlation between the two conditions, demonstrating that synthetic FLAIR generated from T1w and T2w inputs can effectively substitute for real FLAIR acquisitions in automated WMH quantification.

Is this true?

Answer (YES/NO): YES